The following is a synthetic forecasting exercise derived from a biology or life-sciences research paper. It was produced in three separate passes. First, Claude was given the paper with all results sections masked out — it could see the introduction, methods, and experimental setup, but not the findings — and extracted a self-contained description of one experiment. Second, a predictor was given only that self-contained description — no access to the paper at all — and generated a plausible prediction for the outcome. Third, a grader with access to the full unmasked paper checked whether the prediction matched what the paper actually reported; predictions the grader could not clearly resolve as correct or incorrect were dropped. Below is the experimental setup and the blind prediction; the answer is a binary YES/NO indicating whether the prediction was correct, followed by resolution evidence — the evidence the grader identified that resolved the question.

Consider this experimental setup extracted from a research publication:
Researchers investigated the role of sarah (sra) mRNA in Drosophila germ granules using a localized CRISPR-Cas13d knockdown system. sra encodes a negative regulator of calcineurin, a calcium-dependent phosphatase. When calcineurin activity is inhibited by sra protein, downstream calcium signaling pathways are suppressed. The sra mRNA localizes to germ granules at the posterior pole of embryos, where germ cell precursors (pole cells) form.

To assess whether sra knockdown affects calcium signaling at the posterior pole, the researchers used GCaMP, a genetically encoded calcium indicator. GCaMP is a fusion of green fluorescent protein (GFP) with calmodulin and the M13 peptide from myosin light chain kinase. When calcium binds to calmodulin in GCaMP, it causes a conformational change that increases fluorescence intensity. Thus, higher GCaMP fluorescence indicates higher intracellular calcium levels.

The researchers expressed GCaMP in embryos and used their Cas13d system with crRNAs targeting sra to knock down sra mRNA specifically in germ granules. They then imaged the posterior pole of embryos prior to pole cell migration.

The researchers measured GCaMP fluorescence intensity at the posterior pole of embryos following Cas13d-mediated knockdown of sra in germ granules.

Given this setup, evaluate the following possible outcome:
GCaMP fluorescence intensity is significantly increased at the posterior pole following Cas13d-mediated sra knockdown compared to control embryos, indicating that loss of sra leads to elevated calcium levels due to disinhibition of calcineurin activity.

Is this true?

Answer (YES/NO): YES